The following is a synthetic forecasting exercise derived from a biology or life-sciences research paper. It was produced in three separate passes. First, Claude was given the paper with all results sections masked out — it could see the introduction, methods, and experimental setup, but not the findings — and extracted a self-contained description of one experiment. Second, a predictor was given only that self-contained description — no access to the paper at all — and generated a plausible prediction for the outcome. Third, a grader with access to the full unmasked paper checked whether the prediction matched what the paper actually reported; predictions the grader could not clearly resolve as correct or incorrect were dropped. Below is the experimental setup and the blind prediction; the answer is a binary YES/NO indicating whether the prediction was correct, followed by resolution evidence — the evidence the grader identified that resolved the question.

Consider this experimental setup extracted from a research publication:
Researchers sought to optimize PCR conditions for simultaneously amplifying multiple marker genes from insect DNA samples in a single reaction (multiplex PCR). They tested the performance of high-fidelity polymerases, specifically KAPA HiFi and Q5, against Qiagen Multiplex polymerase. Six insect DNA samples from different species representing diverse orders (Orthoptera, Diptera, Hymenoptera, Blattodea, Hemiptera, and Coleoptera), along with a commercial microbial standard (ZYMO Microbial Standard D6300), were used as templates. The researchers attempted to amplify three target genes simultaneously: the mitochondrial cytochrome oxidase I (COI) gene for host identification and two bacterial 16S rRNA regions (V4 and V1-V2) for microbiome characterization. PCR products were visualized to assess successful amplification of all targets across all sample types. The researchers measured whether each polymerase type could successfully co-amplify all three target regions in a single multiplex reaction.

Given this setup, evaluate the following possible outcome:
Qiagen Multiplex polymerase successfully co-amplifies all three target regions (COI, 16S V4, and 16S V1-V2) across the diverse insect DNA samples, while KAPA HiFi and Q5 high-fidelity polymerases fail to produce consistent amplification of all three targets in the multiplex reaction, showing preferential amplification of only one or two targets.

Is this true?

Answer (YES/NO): YES